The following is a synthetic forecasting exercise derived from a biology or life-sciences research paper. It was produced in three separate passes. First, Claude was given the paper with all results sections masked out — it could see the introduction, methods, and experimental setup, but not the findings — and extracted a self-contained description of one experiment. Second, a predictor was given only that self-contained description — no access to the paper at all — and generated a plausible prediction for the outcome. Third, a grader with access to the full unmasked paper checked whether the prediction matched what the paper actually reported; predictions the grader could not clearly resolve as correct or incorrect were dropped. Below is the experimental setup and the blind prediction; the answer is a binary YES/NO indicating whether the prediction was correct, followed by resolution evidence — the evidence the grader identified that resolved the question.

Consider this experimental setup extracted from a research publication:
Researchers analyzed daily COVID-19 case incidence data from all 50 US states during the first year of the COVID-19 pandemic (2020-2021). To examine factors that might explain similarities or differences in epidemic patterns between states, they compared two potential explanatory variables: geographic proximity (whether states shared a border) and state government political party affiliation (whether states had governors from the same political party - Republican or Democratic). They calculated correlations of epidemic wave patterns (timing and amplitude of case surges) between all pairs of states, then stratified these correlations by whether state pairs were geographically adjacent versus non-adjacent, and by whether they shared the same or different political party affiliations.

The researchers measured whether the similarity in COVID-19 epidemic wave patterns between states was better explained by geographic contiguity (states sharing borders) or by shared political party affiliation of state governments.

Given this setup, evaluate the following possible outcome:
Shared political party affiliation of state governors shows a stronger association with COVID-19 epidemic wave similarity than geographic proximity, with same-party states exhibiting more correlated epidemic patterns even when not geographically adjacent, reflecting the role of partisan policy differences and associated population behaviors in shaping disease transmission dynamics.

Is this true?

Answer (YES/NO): NO